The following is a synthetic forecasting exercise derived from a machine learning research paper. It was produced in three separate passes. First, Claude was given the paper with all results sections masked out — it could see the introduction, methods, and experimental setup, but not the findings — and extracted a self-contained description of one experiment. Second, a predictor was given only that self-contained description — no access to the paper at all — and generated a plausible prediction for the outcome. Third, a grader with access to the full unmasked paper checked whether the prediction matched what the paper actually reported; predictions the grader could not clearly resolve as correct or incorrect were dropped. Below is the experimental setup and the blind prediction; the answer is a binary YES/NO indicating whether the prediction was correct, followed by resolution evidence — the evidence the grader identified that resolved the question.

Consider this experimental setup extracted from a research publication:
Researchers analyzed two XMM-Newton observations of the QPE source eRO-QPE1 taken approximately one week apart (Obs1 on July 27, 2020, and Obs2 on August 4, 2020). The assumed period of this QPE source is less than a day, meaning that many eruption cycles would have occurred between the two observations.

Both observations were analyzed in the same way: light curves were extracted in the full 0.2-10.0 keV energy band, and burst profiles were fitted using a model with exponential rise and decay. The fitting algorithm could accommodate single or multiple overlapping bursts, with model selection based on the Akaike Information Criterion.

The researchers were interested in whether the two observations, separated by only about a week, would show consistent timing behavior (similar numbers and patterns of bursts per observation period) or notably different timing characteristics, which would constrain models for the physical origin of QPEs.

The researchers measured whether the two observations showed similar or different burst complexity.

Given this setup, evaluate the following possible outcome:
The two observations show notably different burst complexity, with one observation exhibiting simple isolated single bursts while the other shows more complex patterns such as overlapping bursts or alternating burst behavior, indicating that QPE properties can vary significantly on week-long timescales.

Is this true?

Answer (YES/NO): YES